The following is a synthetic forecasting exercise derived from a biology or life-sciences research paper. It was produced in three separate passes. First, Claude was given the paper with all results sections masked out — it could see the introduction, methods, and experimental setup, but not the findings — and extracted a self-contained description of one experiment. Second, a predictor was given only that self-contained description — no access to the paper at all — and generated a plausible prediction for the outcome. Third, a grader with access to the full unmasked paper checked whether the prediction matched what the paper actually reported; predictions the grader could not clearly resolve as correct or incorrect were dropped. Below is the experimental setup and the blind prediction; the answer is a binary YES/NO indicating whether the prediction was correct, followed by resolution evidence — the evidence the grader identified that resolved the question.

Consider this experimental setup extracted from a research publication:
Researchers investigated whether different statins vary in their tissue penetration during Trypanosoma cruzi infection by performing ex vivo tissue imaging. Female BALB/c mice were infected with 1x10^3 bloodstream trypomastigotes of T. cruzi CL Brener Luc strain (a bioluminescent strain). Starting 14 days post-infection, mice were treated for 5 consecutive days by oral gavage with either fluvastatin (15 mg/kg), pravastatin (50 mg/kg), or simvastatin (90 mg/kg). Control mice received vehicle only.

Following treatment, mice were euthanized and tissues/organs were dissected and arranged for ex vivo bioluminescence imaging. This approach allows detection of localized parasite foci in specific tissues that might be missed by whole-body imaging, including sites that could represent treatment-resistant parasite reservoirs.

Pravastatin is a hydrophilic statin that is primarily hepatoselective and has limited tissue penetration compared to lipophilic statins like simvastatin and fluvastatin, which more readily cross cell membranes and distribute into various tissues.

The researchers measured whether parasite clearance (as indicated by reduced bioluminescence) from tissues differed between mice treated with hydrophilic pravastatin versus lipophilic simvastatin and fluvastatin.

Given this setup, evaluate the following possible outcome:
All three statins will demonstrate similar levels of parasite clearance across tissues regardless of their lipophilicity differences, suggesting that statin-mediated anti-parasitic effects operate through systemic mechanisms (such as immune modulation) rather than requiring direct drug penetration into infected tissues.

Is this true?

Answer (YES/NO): NO